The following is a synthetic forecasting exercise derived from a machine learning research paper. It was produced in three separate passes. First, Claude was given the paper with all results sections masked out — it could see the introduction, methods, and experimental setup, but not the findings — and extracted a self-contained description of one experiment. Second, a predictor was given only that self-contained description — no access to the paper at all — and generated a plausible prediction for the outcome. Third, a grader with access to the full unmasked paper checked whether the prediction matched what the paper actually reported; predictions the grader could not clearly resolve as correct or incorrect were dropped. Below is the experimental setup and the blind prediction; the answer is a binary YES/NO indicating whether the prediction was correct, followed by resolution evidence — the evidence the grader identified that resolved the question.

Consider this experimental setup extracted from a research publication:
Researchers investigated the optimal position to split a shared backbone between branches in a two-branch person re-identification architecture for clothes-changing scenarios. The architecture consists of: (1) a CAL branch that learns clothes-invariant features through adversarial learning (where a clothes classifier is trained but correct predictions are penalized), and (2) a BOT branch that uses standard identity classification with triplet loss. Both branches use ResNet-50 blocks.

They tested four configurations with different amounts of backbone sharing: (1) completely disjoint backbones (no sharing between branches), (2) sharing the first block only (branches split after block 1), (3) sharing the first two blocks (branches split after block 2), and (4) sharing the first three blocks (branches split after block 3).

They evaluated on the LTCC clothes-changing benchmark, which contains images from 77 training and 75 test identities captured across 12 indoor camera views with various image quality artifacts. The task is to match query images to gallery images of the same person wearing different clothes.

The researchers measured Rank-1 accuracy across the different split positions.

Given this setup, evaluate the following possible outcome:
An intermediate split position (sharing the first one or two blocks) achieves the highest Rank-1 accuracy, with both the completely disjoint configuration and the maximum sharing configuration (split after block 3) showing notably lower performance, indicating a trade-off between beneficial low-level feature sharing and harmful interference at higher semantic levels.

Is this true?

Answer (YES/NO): NO